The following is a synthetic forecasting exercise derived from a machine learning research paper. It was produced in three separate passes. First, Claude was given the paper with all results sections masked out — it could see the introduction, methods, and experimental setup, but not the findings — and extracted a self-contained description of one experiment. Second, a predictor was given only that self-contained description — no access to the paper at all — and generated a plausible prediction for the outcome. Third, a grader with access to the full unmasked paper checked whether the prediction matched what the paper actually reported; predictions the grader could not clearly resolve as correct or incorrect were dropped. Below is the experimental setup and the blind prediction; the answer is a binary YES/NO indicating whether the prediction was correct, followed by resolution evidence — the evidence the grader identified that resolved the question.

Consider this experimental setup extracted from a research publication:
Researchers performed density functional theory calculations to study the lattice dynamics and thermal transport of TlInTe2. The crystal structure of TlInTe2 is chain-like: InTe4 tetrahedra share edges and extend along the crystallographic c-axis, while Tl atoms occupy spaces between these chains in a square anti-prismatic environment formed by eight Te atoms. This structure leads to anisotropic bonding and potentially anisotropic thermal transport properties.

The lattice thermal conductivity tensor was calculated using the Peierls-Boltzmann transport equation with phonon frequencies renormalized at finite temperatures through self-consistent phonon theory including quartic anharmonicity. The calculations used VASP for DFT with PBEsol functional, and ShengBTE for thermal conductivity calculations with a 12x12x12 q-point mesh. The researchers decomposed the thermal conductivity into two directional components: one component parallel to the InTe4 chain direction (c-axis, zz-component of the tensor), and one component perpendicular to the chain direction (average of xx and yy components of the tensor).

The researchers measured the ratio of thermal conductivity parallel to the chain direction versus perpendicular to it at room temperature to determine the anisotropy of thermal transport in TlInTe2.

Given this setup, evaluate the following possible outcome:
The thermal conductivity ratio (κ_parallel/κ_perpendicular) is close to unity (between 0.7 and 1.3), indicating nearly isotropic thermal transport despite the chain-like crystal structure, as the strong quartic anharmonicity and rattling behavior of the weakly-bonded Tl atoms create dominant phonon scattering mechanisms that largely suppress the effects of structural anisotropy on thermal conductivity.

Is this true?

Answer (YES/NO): NO